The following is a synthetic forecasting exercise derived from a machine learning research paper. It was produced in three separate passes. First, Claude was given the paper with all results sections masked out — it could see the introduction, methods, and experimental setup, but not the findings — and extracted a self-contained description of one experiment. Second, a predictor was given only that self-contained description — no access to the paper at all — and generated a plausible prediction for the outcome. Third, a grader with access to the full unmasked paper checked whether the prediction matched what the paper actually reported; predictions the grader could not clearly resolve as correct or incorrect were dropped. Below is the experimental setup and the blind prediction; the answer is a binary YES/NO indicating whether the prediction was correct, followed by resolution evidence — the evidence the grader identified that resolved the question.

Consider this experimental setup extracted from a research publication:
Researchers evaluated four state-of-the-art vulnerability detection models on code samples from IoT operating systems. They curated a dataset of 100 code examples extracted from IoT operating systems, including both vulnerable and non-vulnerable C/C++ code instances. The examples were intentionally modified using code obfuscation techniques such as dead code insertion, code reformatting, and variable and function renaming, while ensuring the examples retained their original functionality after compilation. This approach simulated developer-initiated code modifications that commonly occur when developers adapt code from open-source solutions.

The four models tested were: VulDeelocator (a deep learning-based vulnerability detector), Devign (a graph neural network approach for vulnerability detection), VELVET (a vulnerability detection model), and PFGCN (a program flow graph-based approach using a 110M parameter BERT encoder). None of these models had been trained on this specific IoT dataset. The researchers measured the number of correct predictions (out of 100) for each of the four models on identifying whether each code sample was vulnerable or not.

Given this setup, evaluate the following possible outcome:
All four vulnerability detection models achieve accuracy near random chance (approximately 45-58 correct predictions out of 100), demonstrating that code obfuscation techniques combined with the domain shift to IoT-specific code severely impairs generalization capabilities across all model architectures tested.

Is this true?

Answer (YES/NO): NO